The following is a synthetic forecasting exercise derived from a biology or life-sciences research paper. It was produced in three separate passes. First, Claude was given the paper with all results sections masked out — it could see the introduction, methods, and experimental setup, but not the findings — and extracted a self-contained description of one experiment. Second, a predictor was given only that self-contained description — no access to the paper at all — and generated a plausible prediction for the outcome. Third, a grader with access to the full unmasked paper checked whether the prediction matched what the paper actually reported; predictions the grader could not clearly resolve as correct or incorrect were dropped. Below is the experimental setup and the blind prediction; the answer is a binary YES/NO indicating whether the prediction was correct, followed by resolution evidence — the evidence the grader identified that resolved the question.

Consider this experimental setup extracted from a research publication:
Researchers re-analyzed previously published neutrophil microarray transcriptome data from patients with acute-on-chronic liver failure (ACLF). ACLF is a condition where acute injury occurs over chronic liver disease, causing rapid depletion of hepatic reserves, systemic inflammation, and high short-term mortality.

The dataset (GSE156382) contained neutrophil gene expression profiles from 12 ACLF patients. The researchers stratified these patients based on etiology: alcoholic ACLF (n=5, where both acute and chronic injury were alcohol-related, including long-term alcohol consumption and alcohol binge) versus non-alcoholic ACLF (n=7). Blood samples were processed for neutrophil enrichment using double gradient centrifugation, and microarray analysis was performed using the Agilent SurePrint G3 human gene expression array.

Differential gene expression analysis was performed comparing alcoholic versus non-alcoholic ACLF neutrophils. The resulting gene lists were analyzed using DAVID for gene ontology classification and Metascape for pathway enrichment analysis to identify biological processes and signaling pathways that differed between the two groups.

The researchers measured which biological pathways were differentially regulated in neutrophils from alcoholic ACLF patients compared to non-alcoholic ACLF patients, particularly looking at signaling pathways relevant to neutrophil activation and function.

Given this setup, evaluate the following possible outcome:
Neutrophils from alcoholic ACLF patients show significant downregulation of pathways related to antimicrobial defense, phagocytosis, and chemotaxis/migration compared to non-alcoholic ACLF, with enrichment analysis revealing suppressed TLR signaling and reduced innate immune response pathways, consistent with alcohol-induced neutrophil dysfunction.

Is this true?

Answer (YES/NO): NO